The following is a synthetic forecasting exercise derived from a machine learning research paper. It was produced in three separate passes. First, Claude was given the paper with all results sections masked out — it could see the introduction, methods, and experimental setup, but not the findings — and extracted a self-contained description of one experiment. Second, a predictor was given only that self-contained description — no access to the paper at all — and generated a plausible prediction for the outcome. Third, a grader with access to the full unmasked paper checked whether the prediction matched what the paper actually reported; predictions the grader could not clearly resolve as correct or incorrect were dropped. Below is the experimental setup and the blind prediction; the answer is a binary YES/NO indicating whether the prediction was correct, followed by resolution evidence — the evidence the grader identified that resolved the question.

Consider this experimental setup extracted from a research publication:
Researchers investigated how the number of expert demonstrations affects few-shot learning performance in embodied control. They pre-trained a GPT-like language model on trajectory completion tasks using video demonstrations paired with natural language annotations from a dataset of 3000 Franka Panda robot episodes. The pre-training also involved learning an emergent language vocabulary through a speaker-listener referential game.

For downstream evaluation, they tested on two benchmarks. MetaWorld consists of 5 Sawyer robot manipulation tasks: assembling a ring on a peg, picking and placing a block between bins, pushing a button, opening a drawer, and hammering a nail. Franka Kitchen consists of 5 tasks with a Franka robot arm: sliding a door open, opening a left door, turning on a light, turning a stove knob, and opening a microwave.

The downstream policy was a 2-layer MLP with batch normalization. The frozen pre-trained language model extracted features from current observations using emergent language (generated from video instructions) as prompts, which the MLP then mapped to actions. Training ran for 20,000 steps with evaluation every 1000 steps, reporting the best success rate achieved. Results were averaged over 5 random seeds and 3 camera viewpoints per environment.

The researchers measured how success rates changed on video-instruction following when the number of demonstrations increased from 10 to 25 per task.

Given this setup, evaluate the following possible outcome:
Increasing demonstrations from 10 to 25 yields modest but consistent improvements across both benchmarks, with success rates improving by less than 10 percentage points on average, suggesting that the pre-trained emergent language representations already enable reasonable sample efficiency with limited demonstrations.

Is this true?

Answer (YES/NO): YES